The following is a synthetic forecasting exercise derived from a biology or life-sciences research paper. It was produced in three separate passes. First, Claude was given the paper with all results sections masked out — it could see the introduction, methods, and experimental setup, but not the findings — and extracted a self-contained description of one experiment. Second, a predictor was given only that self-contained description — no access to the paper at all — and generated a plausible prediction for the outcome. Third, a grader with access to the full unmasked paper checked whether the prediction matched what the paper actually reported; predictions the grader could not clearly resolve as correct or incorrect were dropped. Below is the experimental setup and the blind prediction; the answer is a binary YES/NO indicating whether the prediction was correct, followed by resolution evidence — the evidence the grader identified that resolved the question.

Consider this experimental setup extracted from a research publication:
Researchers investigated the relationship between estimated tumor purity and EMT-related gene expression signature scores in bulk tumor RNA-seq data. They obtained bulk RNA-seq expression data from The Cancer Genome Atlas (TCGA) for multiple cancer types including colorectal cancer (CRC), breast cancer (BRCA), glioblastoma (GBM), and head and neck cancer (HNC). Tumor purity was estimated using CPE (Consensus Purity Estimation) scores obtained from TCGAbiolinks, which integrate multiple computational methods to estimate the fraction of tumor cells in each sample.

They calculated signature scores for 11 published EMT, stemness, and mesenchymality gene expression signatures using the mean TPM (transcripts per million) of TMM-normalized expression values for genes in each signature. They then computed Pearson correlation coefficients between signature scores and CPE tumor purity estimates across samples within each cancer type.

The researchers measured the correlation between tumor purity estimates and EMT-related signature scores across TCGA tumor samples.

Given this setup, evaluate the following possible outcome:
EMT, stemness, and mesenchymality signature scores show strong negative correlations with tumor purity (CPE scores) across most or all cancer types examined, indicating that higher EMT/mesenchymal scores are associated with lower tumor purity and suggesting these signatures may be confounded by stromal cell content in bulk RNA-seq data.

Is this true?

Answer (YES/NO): YES